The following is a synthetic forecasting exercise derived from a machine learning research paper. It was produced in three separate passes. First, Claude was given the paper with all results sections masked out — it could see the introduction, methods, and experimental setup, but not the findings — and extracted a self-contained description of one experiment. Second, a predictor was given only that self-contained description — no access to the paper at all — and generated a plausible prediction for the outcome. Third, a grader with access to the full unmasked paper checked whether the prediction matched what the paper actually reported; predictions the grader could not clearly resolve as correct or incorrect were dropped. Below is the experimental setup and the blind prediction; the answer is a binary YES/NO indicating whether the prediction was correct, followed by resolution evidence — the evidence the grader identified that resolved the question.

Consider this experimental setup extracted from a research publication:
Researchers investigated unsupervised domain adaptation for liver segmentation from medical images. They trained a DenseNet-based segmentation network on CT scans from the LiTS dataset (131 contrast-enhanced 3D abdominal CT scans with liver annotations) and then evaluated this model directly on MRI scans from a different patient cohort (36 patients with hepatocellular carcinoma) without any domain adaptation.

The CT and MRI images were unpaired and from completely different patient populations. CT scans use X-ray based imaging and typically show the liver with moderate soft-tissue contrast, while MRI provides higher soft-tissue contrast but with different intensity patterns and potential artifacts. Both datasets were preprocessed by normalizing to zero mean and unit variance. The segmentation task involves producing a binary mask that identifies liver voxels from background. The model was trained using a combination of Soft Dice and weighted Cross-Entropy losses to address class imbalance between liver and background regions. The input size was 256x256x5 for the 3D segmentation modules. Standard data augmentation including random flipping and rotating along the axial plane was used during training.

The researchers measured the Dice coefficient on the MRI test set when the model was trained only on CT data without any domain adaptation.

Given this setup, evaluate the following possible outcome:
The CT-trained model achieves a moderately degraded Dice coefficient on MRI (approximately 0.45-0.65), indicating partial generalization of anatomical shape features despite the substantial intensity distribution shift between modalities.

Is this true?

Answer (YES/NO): NO